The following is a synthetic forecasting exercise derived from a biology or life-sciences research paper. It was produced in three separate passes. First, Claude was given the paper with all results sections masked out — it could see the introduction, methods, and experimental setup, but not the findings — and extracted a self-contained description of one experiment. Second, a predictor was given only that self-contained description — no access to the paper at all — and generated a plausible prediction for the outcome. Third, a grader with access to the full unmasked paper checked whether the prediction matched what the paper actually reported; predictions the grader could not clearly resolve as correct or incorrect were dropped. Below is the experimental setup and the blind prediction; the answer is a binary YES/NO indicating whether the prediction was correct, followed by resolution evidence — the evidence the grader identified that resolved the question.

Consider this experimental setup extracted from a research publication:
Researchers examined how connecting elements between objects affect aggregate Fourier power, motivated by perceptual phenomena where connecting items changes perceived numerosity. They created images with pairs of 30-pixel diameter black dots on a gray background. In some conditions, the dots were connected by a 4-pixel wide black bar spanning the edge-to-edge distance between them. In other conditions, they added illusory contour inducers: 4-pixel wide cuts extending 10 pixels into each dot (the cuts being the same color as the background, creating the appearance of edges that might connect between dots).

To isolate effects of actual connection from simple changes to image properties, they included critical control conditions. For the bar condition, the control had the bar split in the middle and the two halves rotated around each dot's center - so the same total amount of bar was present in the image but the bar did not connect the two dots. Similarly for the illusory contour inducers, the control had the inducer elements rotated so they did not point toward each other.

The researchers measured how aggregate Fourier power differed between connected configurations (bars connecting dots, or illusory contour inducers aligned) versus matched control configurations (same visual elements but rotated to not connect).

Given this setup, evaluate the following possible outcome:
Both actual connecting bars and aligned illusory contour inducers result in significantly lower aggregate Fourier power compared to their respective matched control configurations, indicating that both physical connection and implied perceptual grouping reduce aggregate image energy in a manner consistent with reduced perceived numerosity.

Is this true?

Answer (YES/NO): NO